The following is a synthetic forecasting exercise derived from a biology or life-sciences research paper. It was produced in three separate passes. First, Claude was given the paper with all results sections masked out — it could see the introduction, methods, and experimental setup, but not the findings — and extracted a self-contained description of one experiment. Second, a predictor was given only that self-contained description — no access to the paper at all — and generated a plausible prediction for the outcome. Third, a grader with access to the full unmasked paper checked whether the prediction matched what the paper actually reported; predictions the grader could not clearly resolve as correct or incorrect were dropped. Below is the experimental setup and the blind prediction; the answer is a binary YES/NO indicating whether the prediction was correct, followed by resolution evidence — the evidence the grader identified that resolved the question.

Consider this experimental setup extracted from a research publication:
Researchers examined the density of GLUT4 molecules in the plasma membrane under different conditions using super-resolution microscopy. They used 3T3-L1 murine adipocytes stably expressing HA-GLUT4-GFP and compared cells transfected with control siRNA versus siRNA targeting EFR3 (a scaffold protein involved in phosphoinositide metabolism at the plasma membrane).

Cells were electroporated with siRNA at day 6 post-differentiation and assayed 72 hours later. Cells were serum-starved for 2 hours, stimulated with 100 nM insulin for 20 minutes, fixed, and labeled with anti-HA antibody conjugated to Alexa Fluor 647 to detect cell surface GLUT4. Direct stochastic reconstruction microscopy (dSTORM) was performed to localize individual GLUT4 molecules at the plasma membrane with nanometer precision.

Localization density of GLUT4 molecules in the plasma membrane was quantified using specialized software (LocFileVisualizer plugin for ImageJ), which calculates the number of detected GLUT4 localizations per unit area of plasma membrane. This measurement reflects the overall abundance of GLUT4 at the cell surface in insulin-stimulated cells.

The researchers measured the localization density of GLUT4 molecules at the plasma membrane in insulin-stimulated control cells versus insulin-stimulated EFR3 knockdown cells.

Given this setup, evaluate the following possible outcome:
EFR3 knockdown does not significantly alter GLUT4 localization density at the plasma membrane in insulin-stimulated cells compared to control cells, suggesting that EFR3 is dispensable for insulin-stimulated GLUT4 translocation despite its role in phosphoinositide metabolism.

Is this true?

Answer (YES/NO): YES